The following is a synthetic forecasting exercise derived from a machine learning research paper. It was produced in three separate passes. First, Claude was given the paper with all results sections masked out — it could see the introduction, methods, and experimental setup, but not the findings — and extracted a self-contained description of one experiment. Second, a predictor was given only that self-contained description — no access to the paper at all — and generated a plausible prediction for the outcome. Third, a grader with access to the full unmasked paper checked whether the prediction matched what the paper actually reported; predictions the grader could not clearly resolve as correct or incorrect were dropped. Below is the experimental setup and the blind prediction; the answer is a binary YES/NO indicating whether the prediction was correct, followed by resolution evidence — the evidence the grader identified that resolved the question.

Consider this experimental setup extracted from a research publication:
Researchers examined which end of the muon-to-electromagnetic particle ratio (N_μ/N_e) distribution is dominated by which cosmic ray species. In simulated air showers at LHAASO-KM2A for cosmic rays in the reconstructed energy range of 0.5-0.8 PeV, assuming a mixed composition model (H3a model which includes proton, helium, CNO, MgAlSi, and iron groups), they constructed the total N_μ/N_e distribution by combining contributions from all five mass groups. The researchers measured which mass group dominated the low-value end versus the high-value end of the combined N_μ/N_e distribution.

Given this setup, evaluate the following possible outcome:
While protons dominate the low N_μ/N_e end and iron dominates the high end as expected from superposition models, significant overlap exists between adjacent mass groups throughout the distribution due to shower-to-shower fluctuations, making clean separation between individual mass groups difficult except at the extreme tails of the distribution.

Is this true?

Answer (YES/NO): NO